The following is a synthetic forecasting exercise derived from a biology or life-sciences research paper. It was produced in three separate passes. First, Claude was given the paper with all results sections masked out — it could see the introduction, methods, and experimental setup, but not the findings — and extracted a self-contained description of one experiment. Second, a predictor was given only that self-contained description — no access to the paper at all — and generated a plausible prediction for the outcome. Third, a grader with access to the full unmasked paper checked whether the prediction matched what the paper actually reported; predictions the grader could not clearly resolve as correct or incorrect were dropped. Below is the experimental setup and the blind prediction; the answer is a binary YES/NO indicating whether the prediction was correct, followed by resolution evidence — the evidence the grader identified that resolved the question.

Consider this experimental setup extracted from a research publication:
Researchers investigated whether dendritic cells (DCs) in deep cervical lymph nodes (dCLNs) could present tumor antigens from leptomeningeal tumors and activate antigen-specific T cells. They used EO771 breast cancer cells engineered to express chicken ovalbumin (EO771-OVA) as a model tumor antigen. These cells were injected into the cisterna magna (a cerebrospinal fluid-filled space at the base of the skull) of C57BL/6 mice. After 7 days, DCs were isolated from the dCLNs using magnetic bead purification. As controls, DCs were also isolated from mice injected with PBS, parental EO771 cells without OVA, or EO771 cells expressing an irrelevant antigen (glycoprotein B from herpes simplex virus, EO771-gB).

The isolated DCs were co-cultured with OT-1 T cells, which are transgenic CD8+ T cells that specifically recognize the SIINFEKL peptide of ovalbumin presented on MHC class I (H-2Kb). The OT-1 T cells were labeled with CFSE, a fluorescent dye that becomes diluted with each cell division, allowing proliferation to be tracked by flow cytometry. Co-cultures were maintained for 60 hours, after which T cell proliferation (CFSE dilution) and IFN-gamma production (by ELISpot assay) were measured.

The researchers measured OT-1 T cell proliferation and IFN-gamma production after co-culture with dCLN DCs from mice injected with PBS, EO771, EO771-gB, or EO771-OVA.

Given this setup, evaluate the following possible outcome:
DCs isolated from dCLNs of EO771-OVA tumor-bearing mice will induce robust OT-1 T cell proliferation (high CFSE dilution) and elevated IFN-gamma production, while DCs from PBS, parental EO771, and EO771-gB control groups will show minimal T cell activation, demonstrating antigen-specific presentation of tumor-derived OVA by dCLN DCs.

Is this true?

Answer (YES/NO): YES